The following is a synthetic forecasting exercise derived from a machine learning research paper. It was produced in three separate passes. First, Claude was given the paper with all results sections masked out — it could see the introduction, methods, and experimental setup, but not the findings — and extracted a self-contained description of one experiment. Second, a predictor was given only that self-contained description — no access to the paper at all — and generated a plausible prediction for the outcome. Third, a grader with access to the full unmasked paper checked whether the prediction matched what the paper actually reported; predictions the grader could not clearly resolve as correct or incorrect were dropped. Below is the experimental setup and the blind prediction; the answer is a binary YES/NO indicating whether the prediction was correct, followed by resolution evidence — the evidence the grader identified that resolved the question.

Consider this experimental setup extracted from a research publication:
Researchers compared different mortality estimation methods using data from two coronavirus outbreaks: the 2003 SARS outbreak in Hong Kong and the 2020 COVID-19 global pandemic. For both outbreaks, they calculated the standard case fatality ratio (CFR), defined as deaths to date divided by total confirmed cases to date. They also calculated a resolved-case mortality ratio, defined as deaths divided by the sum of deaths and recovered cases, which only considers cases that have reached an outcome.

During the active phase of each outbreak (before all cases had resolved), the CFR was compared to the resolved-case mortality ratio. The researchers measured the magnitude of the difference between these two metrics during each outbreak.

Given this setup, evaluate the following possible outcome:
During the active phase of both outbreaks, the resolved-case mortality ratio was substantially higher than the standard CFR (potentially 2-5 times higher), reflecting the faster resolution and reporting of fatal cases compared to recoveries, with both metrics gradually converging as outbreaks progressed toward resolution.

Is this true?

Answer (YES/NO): YES